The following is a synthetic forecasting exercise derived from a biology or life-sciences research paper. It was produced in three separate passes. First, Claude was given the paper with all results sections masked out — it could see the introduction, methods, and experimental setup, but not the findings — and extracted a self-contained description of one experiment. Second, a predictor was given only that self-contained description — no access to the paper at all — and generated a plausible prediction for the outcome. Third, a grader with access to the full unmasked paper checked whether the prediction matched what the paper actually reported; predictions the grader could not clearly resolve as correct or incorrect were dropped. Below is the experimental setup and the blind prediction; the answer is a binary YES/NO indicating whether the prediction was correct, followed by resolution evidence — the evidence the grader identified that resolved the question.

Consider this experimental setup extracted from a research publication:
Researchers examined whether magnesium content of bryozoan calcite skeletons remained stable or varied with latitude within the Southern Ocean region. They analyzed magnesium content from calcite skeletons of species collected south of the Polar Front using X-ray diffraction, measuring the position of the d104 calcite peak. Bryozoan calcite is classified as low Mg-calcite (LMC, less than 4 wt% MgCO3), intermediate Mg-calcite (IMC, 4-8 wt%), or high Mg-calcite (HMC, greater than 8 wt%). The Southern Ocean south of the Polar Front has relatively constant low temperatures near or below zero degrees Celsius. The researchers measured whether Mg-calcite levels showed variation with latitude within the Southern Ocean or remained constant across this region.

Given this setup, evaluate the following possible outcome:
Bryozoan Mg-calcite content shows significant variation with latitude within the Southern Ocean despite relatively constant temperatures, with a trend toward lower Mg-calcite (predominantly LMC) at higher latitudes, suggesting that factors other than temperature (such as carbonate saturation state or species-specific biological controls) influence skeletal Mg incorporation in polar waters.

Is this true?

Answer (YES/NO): NO